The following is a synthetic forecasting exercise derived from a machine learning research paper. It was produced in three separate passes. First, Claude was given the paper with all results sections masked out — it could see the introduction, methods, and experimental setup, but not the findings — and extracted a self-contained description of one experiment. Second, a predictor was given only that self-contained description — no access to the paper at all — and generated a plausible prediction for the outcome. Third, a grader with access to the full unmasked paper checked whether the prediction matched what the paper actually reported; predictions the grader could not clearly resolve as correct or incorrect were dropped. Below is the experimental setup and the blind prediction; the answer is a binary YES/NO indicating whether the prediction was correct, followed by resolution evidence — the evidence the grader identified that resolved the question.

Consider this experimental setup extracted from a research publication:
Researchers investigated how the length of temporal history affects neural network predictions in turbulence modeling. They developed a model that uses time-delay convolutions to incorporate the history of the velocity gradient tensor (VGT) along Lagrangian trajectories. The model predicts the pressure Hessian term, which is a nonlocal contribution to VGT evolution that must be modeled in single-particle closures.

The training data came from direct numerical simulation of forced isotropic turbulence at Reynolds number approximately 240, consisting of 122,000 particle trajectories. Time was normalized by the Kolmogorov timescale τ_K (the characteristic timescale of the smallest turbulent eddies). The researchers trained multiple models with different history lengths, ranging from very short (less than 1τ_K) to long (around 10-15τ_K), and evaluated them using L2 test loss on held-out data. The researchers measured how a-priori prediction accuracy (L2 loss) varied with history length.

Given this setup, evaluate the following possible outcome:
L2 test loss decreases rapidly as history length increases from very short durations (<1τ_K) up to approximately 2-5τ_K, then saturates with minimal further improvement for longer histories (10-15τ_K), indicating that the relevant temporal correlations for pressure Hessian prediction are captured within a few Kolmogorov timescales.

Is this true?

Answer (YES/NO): YES